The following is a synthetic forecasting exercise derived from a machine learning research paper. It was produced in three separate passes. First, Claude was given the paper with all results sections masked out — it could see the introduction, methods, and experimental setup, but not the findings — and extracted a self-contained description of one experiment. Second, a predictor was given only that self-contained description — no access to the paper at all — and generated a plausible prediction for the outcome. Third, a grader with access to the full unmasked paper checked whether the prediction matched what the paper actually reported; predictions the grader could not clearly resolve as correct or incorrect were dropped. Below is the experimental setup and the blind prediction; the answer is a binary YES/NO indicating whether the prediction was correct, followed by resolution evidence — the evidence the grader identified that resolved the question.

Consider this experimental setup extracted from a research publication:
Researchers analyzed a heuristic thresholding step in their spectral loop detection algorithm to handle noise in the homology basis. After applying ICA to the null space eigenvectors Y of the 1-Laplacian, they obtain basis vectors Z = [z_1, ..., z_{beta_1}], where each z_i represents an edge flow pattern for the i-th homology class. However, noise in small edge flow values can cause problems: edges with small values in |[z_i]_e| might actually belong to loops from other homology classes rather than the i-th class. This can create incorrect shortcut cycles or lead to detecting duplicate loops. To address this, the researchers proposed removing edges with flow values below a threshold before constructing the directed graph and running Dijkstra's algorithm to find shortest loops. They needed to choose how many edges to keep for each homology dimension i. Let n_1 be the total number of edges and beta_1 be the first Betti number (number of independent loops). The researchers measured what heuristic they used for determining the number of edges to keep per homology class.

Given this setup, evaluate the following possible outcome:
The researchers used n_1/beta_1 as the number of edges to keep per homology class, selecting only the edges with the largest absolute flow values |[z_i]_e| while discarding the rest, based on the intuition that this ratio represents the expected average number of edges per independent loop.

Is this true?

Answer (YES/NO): YES